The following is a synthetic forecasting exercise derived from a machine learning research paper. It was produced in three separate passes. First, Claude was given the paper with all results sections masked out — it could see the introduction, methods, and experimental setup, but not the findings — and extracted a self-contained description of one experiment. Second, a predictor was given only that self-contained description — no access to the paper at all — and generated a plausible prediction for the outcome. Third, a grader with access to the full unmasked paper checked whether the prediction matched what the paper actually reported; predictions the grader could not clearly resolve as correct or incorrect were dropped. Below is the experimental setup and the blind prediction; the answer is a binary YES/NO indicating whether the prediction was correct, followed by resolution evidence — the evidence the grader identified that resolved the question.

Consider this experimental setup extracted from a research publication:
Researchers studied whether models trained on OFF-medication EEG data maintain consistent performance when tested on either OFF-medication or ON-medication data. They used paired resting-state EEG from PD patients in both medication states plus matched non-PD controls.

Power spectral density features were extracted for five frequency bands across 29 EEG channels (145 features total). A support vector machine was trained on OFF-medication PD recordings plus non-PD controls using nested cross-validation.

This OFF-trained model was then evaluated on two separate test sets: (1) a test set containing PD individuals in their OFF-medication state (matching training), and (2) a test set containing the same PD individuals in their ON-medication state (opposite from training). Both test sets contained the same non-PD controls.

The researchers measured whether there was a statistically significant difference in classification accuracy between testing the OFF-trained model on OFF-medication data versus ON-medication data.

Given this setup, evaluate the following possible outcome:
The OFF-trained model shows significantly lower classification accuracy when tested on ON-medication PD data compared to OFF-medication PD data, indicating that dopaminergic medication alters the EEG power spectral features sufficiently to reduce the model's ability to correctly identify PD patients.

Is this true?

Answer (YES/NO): NO